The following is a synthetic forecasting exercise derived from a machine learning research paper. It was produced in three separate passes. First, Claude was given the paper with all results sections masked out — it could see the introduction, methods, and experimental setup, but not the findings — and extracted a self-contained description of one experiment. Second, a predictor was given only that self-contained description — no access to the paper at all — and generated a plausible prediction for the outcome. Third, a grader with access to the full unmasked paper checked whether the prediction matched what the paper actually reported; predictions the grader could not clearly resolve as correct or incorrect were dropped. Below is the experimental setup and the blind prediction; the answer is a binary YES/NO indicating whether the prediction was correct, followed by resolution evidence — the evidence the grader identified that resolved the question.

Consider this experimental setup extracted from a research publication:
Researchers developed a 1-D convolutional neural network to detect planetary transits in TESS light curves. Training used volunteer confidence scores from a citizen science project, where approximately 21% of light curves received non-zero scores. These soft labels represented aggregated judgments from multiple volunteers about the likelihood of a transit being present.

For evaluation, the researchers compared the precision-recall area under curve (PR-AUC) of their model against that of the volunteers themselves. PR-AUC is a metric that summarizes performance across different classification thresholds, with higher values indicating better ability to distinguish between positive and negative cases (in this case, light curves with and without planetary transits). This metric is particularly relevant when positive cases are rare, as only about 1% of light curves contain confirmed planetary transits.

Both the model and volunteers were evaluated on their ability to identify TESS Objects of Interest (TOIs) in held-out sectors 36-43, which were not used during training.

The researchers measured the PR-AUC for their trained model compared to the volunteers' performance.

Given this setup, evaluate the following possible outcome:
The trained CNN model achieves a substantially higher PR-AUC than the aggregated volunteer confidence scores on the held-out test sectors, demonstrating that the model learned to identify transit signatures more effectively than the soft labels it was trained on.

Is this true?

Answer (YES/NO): NO